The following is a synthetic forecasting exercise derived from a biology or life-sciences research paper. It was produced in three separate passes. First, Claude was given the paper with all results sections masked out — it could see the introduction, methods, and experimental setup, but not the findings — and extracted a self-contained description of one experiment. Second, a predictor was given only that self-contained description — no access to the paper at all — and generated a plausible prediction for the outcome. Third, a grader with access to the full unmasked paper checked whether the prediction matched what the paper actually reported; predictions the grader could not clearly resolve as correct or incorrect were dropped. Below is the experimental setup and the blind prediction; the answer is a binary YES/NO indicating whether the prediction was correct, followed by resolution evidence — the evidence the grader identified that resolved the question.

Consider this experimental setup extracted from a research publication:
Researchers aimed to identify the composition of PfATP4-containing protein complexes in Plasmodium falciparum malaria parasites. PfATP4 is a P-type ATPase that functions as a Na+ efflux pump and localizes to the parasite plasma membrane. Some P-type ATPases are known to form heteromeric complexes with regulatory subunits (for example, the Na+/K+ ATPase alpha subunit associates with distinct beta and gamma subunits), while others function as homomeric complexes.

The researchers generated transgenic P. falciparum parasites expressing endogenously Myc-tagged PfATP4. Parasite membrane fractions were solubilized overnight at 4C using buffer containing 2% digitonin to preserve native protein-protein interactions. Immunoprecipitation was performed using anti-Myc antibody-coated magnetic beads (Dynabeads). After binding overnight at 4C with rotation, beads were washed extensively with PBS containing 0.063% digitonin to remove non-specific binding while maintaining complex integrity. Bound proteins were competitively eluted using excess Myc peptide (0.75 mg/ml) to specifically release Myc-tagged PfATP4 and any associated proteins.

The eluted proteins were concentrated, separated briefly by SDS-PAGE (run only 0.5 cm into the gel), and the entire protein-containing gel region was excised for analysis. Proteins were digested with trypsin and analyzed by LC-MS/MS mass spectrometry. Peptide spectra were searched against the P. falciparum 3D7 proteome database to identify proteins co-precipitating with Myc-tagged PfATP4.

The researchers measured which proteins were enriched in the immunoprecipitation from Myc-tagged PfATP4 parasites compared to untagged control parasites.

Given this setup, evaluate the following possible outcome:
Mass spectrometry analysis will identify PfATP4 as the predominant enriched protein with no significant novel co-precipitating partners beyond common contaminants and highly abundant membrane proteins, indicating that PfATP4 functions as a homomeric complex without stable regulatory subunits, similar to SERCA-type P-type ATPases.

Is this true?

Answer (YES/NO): YES